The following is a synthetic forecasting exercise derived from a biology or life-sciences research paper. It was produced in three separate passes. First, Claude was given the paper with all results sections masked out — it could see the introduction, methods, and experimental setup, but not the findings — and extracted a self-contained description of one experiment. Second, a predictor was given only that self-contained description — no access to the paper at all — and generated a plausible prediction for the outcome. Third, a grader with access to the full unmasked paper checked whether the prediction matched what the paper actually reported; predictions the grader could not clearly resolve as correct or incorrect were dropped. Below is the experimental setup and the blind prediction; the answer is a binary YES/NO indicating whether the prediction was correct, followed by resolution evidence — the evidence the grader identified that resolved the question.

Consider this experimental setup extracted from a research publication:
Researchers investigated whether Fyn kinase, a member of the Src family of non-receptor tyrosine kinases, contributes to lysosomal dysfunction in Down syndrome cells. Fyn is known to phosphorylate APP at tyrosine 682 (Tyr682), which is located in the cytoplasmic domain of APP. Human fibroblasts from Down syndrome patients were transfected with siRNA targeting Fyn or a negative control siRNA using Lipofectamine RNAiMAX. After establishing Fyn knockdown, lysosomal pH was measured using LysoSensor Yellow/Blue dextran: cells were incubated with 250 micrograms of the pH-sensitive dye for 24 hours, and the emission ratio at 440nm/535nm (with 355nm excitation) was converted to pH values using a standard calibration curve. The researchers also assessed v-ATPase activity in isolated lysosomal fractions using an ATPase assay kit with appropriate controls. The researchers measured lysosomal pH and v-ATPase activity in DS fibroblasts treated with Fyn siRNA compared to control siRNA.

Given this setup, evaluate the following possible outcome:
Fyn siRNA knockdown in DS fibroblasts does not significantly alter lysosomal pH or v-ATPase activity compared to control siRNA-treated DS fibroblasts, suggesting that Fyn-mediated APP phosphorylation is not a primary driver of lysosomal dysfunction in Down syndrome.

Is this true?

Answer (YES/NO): NO